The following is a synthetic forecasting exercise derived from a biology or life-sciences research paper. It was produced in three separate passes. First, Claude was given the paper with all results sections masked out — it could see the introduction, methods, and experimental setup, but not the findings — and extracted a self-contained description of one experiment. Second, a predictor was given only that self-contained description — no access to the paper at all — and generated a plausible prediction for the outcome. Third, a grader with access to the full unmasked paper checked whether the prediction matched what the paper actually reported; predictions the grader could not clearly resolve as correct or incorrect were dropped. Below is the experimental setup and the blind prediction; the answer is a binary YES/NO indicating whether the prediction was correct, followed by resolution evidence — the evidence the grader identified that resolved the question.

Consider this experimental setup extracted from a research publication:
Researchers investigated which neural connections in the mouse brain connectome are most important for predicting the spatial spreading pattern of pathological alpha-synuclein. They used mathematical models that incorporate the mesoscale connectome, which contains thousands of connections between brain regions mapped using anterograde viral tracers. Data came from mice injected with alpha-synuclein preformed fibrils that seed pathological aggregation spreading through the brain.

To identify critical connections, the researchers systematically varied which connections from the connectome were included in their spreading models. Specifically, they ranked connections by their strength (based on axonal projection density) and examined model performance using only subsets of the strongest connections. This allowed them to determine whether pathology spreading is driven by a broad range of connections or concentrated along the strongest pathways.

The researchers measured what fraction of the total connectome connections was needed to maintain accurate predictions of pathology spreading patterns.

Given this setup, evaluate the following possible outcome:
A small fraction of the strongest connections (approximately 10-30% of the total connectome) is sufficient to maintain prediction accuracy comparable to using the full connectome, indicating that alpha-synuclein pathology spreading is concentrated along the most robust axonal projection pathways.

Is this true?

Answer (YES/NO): NO